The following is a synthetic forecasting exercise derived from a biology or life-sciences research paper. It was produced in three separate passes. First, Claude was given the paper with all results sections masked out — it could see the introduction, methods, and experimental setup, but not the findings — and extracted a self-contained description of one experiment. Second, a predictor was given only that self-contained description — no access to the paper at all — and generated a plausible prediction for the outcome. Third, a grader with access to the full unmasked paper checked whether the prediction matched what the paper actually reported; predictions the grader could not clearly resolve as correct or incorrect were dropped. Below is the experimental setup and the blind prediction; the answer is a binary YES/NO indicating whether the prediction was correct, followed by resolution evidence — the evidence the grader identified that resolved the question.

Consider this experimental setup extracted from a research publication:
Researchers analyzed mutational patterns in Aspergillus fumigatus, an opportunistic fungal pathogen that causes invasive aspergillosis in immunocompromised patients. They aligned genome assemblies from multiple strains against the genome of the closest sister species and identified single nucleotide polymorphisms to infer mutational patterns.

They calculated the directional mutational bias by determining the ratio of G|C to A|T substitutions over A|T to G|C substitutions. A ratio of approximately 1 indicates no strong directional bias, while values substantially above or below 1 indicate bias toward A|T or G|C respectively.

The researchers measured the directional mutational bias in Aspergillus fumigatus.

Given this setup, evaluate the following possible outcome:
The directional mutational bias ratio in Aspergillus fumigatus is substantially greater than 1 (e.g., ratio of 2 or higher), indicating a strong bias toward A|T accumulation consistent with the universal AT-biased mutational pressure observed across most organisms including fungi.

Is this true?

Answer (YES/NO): NO